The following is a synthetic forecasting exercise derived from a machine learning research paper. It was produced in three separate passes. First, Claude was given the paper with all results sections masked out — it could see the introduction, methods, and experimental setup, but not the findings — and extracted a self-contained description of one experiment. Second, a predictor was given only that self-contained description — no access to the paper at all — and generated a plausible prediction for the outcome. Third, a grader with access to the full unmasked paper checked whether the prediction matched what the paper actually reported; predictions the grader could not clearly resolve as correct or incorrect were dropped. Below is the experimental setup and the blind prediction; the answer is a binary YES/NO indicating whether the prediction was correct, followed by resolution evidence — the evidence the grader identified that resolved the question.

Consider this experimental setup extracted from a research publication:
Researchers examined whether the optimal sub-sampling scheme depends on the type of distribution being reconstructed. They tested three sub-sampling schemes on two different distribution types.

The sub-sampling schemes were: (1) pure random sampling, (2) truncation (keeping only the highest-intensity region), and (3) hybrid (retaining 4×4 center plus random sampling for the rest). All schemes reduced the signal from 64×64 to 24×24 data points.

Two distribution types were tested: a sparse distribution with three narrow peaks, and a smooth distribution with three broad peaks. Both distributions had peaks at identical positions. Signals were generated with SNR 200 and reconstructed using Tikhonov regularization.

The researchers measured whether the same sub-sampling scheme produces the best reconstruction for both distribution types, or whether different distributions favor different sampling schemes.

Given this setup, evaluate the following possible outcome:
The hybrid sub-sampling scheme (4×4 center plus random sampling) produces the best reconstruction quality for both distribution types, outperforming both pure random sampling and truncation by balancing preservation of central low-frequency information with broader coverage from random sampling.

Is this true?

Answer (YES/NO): NO